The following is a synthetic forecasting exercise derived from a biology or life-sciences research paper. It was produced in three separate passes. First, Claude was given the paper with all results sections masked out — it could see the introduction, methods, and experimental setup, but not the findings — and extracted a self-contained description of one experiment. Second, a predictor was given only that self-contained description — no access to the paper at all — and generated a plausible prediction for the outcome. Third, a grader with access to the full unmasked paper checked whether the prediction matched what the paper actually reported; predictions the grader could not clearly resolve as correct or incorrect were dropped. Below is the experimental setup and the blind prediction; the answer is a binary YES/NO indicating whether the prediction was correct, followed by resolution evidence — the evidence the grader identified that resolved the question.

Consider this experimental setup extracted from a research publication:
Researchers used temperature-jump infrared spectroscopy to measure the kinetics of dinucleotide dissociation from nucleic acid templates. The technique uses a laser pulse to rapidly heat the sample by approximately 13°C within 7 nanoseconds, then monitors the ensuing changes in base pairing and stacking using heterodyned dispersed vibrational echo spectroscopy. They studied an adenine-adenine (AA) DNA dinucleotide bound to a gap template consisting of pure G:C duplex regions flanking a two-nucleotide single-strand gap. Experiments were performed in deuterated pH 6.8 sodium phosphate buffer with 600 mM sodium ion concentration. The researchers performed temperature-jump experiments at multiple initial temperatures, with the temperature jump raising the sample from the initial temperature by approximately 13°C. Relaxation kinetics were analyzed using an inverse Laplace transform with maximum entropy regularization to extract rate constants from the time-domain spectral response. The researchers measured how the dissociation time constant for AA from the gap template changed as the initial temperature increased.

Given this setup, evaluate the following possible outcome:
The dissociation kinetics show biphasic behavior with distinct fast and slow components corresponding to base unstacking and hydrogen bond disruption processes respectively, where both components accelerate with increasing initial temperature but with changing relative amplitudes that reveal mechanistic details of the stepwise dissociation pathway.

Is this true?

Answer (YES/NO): NO